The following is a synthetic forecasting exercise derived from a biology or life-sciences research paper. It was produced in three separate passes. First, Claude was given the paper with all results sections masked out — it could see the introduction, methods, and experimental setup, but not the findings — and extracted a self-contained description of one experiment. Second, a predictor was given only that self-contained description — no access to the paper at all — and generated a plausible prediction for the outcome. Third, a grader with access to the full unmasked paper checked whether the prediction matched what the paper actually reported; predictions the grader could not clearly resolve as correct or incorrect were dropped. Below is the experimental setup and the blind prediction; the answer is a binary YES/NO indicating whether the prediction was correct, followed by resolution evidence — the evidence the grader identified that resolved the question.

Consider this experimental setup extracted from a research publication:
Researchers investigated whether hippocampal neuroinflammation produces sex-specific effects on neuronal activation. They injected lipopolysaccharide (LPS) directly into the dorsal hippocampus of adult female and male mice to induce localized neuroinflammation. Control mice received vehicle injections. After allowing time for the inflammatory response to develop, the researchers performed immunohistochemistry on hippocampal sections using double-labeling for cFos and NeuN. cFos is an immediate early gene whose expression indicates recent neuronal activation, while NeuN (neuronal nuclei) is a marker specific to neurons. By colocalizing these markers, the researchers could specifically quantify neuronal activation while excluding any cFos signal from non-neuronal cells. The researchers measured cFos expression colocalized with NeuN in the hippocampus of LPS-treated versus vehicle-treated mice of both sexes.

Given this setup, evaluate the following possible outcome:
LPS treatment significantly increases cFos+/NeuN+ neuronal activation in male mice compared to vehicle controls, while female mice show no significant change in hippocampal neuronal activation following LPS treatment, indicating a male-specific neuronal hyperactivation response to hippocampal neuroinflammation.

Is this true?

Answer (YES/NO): NO